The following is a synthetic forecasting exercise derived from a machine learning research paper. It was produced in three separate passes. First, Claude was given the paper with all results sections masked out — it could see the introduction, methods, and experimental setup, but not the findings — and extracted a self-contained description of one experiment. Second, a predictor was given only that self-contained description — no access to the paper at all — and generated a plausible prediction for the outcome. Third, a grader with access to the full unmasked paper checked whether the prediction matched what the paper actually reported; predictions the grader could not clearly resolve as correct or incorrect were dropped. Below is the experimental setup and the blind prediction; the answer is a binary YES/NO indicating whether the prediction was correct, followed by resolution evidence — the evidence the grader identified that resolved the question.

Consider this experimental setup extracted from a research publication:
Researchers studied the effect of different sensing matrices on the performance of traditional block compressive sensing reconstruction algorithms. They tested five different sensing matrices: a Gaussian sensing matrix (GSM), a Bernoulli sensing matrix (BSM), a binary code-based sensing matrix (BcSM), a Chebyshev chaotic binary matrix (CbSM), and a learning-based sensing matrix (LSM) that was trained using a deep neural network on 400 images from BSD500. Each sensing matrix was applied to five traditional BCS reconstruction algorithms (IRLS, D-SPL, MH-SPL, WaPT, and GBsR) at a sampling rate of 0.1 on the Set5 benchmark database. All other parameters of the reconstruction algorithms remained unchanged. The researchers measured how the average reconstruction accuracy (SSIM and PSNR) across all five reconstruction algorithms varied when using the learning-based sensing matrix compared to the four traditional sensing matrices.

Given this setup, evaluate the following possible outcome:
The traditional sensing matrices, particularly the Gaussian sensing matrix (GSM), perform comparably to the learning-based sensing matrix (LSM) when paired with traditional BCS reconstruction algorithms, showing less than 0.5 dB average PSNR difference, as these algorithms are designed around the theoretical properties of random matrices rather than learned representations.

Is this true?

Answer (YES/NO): NO